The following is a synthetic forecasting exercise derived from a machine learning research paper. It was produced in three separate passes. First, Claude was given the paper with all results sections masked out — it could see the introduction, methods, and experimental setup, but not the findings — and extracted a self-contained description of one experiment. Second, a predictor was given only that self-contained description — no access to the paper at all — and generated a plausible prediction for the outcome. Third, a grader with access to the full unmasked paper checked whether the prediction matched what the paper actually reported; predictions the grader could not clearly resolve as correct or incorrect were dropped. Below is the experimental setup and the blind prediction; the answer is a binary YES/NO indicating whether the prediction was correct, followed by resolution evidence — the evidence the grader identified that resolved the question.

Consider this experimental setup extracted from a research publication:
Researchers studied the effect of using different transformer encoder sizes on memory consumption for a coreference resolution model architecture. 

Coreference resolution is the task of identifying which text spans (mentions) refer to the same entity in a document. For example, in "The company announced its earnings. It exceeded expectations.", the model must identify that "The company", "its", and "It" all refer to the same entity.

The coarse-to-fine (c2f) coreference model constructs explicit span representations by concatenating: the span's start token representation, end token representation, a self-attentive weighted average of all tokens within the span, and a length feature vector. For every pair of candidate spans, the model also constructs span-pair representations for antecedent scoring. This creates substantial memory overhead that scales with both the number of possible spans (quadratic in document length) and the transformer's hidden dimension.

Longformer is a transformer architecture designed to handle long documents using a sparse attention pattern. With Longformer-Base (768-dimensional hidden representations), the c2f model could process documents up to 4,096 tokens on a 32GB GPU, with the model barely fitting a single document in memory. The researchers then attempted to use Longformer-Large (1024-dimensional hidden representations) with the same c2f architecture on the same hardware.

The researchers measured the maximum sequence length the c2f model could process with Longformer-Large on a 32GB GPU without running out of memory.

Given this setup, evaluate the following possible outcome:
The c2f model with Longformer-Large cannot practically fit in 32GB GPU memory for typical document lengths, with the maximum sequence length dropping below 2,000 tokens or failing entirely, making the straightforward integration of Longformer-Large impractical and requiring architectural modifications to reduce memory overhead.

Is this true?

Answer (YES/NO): NO